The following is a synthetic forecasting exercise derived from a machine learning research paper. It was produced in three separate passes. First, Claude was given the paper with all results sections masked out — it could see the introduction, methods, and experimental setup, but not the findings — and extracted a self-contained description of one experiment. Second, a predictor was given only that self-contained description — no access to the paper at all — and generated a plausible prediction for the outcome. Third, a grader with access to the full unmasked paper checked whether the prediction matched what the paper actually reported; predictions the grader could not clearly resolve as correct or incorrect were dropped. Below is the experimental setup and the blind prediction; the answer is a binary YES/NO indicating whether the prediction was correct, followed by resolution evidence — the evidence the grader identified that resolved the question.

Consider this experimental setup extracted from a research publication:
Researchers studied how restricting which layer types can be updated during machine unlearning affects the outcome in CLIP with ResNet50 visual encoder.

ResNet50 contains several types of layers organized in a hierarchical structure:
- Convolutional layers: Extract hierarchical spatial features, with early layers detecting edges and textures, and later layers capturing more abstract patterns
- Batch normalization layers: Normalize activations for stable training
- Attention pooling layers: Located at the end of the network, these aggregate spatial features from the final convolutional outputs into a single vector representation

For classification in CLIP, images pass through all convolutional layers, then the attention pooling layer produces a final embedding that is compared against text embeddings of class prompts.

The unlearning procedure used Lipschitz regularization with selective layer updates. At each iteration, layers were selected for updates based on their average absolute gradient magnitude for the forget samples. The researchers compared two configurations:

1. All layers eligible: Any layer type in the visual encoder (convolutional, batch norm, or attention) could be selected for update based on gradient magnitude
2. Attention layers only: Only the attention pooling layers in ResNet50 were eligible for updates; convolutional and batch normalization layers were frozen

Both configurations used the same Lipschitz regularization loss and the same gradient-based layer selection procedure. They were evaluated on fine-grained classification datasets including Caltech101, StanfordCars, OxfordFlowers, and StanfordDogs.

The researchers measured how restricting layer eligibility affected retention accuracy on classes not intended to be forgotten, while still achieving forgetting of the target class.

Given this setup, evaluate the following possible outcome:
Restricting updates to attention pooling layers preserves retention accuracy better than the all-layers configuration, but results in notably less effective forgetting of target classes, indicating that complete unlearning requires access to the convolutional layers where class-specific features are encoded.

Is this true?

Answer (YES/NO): NO